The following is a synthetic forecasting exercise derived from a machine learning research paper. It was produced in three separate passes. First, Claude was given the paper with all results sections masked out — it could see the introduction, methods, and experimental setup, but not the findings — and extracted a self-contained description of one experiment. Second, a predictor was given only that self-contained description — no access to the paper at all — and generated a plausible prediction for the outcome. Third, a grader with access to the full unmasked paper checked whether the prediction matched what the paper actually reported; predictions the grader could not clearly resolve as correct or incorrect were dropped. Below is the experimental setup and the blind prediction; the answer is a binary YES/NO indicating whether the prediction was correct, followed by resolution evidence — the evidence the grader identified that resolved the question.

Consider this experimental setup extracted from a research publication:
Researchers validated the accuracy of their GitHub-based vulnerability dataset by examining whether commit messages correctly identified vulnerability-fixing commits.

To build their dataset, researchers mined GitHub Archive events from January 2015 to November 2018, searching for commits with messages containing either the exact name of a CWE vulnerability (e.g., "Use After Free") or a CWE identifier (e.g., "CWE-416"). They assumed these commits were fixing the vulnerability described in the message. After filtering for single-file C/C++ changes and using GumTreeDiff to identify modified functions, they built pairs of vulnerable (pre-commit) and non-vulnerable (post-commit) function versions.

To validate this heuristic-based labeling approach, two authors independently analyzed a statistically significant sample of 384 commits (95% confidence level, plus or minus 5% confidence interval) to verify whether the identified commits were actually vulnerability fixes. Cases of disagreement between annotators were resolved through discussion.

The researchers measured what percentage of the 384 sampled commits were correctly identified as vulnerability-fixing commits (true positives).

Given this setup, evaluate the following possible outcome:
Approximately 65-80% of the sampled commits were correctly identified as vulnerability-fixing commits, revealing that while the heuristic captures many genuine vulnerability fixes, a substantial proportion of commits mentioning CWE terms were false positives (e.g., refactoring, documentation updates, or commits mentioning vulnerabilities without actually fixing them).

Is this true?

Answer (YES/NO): NO